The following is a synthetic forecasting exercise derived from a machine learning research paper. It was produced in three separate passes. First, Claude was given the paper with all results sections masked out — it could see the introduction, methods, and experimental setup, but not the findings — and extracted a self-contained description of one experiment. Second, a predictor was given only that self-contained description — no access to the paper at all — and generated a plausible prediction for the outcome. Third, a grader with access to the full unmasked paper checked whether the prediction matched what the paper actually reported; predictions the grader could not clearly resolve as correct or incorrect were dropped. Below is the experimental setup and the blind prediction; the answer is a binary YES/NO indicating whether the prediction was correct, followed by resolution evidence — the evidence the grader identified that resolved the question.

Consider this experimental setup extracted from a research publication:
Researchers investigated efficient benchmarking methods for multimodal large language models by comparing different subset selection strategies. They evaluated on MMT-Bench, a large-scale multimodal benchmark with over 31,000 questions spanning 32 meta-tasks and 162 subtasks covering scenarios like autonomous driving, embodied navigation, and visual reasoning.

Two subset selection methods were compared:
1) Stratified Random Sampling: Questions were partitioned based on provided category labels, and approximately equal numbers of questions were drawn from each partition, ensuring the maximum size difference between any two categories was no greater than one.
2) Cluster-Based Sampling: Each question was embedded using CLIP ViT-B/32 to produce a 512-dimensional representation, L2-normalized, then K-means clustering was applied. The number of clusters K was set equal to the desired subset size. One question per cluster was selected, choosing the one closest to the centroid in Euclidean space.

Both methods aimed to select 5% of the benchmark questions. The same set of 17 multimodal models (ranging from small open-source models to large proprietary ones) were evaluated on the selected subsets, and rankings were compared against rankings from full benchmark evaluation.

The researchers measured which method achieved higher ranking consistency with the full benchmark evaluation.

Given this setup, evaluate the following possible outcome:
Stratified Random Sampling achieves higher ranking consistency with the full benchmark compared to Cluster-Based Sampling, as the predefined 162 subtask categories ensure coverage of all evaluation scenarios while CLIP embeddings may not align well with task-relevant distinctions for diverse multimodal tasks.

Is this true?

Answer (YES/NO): NO